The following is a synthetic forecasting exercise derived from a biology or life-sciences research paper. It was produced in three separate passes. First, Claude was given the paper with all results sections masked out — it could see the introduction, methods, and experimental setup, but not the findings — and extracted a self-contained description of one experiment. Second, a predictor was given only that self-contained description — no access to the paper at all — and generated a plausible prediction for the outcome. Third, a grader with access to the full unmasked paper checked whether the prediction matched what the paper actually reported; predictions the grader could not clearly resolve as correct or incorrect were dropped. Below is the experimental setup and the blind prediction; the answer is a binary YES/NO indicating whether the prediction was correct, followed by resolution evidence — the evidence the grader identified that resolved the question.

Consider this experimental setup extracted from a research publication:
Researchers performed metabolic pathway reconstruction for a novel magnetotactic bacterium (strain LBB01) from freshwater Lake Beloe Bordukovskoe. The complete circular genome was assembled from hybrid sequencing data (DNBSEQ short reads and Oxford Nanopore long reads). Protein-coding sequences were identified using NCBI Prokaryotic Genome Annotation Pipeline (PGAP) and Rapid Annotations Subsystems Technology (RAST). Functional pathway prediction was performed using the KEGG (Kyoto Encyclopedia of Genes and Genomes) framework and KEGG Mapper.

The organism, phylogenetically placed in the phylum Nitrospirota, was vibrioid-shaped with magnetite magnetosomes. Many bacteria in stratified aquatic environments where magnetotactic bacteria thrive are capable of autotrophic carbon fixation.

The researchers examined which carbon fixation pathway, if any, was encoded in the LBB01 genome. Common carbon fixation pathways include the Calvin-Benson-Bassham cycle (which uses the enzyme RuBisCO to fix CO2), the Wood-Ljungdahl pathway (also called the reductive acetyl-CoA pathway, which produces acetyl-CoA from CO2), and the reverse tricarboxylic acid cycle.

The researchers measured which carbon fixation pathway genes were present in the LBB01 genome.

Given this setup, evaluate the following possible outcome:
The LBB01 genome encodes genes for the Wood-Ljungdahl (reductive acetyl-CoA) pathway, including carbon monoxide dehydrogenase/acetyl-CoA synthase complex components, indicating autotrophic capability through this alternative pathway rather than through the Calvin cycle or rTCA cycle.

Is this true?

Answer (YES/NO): YES